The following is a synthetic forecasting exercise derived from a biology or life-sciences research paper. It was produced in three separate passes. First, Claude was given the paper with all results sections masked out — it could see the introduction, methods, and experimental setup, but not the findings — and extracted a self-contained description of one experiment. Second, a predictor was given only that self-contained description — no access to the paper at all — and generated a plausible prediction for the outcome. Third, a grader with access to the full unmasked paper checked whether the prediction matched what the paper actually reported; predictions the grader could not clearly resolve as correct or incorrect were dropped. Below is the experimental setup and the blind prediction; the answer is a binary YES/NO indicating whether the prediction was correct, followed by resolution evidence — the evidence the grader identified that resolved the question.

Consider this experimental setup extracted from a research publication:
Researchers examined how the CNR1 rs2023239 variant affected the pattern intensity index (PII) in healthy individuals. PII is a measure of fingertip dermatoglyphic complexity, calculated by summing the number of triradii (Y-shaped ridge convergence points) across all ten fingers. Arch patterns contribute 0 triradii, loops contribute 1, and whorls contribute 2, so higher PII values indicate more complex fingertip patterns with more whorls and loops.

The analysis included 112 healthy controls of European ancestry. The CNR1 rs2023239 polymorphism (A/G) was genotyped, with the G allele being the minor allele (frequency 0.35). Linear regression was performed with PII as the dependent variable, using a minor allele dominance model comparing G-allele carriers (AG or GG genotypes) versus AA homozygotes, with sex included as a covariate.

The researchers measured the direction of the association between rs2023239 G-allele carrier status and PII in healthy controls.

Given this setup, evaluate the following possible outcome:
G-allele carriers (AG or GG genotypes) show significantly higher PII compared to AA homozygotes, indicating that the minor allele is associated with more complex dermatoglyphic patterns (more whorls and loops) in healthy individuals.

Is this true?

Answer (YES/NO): YES